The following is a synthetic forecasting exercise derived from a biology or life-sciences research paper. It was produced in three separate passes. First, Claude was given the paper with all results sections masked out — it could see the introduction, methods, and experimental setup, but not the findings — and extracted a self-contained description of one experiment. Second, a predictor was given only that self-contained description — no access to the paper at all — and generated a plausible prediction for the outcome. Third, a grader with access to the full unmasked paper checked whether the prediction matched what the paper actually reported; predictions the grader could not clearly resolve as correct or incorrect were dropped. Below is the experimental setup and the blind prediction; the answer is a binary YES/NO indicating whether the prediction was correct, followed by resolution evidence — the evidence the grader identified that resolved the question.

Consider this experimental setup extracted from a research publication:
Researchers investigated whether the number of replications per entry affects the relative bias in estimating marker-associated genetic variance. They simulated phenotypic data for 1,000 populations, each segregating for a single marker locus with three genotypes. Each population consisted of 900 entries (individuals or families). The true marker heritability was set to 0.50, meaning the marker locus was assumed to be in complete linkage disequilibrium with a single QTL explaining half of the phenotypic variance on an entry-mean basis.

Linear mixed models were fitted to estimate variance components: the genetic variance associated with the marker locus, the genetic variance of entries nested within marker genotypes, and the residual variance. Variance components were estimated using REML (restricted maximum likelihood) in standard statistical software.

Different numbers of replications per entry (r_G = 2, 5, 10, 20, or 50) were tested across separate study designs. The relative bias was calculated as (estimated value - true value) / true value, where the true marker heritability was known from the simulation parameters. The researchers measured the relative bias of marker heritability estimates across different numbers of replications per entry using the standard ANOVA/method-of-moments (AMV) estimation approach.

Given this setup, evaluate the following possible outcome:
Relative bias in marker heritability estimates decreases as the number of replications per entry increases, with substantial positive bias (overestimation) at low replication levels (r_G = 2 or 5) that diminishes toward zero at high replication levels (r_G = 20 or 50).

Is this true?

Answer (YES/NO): NO